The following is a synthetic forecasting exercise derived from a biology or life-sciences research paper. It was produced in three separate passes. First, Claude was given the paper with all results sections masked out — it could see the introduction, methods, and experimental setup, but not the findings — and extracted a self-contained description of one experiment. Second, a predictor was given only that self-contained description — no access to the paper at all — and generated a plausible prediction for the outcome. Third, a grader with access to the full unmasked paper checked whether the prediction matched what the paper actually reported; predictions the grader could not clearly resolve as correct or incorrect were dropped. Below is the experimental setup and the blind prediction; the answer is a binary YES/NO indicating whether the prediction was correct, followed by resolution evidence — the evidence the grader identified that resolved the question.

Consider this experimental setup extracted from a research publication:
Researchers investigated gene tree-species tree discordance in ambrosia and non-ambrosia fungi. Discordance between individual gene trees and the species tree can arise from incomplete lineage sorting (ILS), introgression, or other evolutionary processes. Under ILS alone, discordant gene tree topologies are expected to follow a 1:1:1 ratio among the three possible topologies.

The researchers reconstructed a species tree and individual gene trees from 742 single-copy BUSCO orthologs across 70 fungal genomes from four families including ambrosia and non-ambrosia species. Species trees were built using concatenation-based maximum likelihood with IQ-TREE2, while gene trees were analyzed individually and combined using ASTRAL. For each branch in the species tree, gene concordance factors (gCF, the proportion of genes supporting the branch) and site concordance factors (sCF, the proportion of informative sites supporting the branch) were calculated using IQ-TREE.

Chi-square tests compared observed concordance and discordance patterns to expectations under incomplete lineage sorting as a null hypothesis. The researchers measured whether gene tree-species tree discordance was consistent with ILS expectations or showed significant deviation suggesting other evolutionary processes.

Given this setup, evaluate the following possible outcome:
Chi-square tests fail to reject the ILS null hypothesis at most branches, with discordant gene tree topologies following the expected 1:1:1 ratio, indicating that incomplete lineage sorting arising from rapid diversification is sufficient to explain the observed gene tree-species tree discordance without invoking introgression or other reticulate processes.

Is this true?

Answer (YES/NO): NO